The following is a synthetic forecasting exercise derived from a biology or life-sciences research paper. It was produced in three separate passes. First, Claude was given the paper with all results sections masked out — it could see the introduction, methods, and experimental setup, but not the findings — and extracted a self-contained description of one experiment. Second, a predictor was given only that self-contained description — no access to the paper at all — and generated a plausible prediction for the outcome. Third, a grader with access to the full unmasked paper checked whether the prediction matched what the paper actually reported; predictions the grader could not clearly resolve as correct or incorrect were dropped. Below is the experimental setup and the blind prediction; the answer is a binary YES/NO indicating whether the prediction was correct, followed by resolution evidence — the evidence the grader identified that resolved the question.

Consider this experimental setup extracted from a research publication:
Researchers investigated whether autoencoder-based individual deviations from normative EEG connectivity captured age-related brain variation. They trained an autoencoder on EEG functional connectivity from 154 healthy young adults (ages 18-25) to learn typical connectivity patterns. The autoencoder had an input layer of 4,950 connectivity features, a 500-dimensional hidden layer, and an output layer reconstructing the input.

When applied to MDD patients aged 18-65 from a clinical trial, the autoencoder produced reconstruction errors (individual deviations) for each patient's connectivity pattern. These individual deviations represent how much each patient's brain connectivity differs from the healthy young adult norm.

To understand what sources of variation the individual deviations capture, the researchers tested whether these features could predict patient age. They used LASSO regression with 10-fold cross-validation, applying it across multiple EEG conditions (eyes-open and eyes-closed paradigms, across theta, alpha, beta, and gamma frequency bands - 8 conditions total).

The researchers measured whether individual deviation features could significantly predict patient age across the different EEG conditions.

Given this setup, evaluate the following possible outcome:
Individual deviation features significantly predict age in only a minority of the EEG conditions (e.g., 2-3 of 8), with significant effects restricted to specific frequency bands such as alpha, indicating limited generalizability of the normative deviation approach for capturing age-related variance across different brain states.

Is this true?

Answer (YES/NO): NO